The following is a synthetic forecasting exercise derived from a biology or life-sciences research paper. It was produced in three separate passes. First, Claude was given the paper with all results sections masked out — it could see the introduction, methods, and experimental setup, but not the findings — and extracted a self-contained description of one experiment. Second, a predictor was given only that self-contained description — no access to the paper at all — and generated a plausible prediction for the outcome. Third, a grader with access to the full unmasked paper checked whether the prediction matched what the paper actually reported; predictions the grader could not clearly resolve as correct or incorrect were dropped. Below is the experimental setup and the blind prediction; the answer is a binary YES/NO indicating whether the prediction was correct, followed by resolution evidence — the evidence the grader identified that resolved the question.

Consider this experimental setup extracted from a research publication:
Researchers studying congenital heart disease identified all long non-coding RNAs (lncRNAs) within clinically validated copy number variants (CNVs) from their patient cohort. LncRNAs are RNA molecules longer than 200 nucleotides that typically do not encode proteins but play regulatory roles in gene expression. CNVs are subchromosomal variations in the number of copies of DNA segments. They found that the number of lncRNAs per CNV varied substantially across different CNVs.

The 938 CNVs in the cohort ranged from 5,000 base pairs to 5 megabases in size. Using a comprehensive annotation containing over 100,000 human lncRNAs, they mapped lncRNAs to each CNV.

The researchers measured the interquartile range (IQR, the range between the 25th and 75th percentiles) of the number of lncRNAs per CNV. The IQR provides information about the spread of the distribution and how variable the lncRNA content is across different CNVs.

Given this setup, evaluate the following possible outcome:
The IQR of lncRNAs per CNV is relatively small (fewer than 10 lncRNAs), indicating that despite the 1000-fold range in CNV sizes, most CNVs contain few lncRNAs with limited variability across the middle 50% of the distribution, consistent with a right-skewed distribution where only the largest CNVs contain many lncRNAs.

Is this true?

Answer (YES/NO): NO